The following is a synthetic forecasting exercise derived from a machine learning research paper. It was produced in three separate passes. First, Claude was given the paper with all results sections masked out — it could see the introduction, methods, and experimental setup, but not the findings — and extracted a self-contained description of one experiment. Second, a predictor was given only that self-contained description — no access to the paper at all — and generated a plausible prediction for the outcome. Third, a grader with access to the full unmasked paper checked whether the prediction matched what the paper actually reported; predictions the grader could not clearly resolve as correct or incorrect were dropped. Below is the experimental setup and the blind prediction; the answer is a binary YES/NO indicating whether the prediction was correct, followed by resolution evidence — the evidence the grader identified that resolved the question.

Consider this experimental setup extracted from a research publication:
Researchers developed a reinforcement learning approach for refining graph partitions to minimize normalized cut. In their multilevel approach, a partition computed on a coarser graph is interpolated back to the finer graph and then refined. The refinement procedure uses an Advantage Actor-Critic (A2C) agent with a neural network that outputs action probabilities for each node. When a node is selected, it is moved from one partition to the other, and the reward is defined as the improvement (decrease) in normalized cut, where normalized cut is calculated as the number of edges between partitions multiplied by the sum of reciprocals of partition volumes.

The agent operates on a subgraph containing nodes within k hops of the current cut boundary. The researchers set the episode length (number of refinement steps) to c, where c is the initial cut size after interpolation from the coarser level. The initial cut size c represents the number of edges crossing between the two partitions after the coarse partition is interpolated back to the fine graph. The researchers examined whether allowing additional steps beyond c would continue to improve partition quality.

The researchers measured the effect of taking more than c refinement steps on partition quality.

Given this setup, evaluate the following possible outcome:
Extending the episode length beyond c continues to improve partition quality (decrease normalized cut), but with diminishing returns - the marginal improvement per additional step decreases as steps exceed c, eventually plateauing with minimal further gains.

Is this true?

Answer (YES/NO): NO